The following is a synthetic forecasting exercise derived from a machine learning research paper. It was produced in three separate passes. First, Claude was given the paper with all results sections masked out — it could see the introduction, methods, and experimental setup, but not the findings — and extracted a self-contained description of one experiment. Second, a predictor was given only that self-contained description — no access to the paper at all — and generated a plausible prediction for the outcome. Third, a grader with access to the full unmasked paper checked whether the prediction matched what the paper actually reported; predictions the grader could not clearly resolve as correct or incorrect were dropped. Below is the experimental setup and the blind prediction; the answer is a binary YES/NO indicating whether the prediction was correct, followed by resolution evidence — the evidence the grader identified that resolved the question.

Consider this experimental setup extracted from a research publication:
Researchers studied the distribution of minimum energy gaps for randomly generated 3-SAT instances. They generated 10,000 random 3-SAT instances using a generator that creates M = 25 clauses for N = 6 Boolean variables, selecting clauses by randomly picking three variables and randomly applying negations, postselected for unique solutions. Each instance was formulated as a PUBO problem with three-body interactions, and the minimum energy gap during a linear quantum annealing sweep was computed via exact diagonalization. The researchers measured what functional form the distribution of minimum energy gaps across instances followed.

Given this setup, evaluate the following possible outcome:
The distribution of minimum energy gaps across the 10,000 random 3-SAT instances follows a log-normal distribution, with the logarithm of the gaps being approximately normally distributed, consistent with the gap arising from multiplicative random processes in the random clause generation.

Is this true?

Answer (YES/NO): NO